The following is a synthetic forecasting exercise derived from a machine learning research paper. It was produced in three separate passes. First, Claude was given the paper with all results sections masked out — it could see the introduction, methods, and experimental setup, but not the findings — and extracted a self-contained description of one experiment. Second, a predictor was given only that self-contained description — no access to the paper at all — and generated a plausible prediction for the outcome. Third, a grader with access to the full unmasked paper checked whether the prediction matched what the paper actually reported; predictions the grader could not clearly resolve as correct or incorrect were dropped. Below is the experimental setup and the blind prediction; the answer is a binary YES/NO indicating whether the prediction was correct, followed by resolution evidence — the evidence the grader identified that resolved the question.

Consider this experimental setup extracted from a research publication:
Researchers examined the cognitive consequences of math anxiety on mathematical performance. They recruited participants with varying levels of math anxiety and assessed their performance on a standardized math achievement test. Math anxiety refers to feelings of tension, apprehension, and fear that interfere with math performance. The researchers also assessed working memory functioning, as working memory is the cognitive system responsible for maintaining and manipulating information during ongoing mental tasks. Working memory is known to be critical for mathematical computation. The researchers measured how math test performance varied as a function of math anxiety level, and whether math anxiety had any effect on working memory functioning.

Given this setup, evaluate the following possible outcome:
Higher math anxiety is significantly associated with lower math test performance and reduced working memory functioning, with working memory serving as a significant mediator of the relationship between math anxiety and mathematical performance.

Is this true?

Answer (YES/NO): NO